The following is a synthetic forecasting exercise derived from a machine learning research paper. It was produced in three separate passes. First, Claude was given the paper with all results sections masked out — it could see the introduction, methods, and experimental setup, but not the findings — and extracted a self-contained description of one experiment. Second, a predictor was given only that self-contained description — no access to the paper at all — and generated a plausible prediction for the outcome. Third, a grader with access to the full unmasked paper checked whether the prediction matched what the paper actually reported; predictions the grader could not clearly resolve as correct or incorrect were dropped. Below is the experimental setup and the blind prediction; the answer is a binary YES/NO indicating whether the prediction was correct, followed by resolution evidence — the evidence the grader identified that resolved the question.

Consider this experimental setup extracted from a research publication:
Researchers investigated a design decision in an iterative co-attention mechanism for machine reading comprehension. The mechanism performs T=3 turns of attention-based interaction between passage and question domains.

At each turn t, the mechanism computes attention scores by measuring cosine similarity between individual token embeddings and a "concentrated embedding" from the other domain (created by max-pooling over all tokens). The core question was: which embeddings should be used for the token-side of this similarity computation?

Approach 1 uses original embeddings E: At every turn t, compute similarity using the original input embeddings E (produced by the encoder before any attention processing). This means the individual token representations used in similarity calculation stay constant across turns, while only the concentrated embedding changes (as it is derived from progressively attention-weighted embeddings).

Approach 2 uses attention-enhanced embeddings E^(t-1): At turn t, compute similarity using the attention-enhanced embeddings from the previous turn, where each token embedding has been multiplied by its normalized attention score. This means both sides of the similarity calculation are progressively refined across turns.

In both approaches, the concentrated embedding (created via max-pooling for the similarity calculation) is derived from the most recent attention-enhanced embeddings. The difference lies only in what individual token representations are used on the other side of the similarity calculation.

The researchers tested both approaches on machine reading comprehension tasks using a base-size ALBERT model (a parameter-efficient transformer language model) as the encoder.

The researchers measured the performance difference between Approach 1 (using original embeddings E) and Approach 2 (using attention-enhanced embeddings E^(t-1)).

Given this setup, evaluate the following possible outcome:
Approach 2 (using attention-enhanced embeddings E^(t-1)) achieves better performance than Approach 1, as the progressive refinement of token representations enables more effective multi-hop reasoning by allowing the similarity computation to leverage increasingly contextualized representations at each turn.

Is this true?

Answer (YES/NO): NO